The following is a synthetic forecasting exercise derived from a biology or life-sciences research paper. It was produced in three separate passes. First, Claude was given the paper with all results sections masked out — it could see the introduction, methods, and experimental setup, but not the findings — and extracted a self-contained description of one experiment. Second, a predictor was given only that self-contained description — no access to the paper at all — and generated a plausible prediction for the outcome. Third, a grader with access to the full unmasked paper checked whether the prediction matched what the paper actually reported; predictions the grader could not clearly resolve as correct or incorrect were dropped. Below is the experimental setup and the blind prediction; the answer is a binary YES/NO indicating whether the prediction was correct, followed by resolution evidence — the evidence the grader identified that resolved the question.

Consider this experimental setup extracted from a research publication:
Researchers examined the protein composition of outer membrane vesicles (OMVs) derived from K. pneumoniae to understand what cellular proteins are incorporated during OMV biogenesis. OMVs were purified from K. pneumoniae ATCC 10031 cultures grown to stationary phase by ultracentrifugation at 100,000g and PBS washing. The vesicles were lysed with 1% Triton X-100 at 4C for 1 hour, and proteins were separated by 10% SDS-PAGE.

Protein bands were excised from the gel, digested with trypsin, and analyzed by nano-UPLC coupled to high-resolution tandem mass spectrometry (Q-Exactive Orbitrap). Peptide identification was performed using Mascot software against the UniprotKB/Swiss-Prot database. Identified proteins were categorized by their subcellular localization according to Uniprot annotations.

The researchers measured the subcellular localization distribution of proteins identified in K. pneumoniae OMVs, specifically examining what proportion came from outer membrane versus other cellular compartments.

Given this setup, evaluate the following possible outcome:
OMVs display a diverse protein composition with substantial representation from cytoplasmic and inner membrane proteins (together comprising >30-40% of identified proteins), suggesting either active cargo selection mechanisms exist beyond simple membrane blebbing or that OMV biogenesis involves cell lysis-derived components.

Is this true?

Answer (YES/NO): YES